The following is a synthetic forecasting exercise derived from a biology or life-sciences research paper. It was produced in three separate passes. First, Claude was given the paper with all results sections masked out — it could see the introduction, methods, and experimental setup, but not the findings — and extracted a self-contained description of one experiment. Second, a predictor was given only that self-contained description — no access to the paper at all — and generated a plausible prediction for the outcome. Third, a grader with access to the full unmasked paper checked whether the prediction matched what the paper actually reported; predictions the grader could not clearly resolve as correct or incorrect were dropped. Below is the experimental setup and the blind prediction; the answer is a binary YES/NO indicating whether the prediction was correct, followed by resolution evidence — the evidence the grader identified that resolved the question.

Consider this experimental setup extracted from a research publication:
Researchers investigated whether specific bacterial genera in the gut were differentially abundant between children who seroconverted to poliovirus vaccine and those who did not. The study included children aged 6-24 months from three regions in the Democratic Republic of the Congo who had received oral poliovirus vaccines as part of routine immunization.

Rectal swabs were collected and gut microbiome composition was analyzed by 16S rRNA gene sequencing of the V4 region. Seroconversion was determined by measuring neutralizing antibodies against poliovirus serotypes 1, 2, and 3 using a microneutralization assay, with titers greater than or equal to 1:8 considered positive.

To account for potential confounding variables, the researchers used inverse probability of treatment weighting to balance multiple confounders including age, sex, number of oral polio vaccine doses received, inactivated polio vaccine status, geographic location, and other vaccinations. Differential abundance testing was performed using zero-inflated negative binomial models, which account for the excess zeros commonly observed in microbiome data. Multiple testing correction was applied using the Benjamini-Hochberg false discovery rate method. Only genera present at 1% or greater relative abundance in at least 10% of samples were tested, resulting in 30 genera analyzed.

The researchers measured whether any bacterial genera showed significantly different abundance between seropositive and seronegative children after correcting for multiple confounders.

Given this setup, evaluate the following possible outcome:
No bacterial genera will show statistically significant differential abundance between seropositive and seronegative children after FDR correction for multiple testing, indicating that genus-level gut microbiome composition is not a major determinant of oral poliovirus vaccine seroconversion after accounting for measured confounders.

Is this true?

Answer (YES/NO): NO